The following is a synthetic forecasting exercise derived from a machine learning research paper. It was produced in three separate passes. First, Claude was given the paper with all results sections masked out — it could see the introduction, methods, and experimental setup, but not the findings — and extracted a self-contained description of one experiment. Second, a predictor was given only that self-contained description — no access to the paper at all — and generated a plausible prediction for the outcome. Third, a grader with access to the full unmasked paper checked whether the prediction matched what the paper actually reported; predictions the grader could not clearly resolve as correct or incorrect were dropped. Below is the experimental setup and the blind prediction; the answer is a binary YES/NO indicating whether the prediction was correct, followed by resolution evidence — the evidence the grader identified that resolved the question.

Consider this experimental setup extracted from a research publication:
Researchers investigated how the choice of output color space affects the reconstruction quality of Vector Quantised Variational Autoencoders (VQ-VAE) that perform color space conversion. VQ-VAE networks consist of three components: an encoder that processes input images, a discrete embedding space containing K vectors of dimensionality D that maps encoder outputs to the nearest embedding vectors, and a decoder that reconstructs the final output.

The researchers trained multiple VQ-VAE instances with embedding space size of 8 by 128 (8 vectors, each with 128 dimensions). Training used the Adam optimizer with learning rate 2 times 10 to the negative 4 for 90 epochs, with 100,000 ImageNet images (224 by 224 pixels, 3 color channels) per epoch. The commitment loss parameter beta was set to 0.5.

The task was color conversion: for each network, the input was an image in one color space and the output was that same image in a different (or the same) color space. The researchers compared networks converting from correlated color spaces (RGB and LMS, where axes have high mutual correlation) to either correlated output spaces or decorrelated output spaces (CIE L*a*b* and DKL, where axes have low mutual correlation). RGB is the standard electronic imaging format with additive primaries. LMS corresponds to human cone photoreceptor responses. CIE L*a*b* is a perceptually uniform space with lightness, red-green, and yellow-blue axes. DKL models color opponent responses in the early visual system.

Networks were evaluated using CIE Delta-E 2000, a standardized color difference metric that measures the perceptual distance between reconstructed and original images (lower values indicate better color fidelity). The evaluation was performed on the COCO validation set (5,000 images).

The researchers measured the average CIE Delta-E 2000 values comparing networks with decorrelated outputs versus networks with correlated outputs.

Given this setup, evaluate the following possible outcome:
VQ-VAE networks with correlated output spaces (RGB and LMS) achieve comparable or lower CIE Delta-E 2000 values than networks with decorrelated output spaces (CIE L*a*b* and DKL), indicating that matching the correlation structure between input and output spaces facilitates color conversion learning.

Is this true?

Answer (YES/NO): NO